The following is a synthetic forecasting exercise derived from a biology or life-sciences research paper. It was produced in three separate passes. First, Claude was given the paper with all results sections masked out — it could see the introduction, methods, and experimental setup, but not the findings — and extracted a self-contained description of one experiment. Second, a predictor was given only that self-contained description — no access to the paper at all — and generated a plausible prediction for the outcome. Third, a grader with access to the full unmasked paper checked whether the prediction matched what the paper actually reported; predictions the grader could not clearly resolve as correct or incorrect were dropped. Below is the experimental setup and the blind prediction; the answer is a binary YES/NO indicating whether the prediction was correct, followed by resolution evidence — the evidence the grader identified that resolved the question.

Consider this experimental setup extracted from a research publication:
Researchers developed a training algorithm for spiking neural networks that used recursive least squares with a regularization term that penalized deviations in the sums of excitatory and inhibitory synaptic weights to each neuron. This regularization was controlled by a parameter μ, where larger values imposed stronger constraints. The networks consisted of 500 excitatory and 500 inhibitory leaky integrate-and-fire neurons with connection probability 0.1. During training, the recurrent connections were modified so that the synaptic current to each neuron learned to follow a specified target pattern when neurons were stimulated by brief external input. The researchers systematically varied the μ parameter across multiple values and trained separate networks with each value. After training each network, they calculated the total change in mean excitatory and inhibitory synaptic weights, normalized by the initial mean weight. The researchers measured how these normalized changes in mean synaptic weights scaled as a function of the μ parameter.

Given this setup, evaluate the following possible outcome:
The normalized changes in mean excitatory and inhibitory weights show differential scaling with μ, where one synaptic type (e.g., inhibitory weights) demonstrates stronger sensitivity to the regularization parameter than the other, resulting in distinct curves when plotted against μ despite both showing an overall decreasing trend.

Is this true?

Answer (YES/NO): NO